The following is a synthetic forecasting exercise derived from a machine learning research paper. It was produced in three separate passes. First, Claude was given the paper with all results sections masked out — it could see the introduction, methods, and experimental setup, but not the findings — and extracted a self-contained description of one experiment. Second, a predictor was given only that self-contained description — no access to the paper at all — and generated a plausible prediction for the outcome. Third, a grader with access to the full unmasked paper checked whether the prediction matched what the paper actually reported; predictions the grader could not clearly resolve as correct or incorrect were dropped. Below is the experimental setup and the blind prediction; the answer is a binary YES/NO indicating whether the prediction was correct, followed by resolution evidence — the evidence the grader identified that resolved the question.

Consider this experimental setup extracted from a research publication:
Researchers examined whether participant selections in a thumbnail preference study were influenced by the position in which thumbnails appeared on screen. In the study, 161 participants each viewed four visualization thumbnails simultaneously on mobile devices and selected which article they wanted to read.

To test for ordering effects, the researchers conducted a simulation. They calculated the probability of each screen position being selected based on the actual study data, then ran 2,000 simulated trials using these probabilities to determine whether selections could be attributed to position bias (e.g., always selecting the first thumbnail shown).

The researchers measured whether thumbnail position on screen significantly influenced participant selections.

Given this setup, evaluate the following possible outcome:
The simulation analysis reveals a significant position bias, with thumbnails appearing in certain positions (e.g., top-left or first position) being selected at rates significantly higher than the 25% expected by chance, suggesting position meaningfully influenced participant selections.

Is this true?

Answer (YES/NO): NO